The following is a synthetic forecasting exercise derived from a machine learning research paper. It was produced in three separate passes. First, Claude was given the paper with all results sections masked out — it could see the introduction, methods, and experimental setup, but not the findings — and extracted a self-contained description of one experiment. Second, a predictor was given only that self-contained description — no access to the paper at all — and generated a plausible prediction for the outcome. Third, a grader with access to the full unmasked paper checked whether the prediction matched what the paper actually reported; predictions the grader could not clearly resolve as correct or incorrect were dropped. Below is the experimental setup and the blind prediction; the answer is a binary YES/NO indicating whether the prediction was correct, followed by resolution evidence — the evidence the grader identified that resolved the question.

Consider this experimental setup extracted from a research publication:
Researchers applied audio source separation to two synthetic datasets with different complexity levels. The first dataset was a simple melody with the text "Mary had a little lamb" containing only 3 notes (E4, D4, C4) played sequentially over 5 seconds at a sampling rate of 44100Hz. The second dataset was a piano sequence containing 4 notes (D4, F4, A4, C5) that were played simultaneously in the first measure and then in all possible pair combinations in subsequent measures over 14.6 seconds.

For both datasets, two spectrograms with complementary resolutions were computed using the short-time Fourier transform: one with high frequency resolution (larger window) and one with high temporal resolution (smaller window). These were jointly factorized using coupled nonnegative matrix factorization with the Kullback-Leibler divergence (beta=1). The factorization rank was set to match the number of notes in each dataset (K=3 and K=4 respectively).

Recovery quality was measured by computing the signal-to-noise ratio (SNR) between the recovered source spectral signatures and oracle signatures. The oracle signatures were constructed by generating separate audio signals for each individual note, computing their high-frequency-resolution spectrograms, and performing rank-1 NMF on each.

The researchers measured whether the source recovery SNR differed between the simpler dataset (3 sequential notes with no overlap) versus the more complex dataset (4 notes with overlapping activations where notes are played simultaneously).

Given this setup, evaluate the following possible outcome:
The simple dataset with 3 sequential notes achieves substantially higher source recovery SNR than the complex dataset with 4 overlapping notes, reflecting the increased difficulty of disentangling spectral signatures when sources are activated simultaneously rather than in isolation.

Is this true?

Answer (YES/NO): YES